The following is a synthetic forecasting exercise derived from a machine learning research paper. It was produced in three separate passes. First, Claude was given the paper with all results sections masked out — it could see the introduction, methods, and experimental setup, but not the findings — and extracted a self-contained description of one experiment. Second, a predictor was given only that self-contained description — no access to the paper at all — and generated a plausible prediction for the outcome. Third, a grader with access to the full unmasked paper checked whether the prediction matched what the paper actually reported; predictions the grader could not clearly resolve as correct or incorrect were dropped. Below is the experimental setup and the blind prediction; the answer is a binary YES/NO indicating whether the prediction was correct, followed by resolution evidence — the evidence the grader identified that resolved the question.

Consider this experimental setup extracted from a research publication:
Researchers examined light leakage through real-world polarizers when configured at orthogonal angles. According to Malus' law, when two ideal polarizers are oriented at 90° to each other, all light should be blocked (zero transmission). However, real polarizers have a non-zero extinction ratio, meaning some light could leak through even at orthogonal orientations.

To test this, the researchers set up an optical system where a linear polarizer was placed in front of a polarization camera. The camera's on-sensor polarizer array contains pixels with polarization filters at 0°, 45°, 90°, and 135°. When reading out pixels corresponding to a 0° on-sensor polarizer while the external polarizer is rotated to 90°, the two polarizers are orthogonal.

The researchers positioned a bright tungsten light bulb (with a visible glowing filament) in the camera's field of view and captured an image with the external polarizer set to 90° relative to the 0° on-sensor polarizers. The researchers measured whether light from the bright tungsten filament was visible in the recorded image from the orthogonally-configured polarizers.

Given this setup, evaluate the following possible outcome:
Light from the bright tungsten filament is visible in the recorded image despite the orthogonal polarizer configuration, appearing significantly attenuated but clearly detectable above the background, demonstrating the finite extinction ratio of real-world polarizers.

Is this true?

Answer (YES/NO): YES